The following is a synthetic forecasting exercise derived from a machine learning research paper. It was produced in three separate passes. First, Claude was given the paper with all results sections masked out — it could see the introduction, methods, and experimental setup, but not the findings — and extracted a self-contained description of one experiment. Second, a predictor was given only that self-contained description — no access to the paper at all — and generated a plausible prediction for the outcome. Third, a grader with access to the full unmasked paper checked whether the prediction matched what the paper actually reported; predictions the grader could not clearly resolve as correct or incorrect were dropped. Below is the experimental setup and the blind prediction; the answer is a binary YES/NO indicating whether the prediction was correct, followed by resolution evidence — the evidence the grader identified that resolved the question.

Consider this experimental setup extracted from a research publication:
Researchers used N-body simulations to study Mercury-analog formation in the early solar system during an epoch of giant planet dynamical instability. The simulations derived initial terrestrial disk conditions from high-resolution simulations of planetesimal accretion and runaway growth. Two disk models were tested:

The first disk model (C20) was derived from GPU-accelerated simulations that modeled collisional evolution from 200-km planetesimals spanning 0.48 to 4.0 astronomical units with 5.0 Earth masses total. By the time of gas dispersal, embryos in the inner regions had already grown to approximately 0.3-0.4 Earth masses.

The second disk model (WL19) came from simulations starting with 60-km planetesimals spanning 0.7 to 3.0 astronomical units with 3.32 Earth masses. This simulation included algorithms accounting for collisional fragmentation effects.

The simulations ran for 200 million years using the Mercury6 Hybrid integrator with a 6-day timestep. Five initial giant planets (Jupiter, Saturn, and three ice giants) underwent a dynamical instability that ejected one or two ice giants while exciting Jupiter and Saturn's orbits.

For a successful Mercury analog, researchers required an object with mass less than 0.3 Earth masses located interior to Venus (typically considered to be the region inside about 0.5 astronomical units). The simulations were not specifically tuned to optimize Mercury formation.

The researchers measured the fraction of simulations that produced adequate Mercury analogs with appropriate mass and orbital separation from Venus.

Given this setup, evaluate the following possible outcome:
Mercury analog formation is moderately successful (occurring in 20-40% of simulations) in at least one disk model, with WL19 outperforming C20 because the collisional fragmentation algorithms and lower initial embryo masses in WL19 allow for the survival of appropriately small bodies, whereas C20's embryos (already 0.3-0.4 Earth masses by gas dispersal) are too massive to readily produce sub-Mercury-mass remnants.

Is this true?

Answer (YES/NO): NO